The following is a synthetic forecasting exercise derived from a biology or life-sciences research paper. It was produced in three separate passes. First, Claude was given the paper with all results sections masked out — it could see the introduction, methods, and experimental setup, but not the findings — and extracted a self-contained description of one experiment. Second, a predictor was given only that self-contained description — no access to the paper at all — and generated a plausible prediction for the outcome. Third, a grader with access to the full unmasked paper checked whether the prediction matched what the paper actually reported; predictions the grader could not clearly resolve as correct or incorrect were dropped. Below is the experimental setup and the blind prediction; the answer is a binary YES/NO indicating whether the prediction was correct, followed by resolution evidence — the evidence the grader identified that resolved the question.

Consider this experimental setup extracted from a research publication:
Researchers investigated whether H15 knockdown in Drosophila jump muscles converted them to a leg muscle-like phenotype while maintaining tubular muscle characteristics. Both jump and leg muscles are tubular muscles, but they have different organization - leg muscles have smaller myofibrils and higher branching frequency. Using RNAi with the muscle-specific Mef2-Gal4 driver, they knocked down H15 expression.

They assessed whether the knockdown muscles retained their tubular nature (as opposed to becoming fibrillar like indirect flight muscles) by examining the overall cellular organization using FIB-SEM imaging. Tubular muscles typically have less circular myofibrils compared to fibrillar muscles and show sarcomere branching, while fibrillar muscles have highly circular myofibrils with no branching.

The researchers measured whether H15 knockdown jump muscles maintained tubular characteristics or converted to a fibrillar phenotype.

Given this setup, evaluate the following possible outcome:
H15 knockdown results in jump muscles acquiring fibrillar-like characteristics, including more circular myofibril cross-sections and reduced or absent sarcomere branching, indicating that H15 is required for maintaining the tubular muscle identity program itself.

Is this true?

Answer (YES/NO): NO